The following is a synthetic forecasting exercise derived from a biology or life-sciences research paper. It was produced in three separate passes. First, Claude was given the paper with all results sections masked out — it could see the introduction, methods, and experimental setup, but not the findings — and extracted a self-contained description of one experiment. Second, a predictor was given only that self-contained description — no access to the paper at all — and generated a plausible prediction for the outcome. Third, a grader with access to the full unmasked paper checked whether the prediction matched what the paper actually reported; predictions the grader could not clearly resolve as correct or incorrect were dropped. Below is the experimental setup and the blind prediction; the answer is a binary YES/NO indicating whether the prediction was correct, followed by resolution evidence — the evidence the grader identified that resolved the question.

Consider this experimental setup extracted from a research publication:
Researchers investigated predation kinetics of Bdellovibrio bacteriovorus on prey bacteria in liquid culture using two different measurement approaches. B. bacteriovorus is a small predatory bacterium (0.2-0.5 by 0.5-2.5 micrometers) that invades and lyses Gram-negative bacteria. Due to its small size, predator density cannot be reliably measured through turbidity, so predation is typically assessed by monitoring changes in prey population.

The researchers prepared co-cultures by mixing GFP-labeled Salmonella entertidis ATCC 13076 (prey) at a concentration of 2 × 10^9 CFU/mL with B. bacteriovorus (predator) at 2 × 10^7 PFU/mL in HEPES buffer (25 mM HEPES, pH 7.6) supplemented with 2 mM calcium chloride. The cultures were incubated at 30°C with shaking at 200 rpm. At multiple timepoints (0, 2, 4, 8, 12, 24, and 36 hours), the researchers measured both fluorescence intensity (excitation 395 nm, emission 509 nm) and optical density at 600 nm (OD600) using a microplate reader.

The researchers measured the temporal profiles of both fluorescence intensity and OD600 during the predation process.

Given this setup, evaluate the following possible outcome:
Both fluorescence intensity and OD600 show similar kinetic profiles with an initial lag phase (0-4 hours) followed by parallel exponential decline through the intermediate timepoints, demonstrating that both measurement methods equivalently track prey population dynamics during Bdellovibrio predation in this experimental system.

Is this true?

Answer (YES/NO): NO